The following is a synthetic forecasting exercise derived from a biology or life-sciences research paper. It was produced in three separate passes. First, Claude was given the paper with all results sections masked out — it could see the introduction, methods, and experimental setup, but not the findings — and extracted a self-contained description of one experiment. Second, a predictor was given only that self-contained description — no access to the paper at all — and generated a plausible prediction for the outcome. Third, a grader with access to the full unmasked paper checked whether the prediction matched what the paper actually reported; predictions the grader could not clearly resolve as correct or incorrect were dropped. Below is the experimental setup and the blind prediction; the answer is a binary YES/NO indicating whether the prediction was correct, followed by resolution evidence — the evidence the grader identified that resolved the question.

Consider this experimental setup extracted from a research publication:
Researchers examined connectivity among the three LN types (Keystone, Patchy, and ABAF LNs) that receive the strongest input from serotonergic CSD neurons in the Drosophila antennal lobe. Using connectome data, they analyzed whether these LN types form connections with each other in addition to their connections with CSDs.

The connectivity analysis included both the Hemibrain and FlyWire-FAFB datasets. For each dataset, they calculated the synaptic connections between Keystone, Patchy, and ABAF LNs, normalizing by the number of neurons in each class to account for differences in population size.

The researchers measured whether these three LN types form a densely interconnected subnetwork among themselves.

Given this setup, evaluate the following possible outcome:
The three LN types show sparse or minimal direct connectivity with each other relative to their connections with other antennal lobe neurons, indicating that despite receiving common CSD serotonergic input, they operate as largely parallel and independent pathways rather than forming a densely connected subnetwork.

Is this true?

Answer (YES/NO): NO